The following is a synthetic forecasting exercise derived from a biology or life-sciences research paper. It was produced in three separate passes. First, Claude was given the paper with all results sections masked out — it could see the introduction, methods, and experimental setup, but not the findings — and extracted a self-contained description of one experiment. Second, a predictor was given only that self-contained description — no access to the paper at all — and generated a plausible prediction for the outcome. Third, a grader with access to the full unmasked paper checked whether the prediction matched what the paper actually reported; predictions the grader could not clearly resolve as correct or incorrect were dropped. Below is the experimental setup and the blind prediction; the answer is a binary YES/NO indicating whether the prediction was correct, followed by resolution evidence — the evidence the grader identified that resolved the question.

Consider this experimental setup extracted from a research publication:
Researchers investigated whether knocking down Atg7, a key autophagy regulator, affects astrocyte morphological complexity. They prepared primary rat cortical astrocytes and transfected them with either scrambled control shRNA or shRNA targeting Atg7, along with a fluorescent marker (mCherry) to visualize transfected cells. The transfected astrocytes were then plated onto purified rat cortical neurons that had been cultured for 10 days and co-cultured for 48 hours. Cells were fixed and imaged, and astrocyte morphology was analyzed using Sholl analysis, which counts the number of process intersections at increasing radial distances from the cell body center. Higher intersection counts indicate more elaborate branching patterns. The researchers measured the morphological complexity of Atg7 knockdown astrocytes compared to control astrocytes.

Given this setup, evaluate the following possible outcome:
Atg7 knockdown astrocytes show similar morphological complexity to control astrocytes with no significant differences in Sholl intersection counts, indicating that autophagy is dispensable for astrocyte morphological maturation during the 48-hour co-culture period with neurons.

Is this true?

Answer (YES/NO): NO